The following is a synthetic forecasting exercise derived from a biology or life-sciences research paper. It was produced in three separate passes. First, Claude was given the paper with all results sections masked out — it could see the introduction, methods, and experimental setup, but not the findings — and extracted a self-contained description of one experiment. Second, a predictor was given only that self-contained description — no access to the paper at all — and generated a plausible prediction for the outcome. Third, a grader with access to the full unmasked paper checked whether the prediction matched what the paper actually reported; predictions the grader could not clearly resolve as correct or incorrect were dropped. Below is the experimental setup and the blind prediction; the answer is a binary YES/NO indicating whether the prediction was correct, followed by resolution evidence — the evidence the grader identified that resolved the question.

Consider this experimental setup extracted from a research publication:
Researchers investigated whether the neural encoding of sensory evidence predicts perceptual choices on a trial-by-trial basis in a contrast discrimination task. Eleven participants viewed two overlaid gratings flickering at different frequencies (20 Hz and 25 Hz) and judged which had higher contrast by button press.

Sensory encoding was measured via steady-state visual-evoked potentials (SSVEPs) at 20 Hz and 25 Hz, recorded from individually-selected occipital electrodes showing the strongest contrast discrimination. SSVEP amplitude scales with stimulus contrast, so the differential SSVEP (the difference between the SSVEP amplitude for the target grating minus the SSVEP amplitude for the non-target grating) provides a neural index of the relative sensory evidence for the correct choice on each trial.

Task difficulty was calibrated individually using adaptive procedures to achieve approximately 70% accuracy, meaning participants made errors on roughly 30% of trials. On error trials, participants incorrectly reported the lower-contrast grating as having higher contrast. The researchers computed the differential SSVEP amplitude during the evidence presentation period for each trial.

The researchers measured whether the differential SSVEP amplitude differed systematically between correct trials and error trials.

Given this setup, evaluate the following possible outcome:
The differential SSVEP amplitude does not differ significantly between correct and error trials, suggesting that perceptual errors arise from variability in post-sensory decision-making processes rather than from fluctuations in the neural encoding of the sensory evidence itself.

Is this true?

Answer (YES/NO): NO